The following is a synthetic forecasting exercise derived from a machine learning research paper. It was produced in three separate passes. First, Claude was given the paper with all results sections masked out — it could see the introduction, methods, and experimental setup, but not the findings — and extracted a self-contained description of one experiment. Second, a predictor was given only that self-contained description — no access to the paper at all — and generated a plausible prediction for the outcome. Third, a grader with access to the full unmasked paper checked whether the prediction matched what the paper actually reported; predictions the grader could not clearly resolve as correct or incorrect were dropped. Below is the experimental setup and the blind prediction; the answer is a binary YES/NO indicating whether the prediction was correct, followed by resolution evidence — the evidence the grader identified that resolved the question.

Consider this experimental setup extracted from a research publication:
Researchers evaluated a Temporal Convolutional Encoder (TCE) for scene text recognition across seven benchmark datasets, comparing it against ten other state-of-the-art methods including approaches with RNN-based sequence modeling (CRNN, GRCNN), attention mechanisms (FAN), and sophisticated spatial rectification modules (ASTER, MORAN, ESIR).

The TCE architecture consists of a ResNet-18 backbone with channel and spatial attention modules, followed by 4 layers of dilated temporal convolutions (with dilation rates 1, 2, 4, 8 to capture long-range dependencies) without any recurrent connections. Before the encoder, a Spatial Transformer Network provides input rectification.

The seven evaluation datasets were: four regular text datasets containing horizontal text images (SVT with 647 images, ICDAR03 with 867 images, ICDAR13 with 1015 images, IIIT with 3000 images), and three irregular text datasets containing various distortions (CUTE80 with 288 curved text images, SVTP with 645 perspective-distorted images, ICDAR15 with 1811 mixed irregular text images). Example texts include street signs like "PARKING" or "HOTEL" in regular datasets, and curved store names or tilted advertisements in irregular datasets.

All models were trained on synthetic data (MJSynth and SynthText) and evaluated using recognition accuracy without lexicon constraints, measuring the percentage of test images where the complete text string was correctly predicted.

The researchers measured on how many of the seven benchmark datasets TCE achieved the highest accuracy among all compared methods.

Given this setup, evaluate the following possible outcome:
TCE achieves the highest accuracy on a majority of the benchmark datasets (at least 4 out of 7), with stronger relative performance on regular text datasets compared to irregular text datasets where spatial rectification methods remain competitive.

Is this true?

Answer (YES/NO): NO